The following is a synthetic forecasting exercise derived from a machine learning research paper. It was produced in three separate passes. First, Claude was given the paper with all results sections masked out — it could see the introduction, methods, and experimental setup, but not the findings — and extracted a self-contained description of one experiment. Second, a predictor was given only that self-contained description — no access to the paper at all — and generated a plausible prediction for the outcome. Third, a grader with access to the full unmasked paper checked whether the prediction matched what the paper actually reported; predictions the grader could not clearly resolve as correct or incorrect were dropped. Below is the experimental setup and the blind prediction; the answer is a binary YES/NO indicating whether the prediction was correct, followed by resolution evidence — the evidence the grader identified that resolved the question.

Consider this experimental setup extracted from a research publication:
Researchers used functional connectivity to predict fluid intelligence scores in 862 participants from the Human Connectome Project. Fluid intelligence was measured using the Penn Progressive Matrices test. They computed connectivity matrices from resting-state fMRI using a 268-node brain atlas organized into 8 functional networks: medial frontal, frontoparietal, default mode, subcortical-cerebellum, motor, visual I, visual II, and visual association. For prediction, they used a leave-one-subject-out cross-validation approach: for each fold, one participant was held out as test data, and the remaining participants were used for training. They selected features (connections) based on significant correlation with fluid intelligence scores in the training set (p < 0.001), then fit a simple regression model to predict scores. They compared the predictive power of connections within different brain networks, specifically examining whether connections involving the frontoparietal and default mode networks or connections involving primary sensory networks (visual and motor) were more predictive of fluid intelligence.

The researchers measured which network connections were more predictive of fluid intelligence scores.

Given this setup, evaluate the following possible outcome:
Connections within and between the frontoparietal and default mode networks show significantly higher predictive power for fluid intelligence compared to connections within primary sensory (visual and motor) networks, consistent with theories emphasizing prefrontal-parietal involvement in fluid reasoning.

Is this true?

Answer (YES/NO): NO